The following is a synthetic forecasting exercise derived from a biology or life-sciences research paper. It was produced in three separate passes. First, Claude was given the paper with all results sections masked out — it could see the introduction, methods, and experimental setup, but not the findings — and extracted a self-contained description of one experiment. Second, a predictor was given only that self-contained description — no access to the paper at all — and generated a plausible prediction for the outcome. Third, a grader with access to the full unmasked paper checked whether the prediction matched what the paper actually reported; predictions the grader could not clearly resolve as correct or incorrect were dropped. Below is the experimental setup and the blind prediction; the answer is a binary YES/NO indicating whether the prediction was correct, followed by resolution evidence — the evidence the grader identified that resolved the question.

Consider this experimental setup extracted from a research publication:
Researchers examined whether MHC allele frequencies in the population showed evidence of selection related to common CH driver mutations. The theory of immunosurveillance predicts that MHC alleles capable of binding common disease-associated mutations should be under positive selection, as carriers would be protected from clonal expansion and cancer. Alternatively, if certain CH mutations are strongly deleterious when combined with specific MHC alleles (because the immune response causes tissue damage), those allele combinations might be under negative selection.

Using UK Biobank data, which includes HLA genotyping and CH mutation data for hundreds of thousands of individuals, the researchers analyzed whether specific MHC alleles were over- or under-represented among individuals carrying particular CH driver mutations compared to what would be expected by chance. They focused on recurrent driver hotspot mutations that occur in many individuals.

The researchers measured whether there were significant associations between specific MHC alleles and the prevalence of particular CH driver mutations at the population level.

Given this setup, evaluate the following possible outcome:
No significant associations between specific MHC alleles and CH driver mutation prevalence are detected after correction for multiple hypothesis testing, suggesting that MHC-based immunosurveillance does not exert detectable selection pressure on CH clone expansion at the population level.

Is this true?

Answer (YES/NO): YES